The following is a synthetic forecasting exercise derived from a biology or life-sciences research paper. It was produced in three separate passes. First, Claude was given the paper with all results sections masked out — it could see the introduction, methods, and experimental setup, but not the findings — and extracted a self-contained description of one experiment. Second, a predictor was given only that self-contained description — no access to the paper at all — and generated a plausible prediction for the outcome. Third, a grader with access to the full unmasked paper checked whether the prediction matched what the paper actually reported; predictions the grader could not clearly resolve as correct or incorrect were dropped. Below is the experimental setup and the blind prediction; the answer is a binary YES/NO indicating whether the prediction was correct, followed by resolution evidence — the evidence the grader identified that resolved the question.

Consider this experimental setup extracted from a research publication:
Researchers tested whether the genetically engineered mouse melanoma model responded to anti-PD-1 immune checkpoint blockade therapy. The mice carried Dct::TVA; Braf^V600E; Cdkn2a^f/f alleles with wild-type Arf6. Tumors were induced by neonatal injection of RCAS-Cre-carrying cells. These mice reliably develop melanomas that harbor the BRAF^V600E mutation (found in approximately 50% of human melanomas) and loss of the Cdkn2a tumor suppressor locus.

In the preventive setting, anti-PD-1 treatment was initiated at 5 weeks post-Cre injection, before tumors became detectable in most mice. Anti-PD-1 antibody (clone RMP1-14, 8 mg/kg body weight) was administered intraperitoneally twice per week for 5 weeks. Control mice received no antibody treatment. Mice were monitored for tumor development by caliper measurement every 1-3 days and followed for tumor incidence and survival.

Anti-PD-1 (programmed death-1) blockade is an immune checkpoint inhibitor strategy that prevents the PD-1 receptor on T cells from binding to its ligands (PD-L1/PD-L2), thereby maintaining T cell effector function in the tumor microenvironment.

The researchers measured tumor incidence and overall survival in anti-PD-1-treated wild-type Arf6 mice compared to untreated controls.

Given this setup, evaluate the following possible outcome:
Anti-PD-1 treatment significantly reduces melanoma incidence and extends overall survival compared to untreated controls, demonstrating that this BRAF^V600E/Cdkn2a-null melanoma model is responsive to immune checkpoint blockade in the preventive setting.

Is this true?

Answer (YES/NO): YES